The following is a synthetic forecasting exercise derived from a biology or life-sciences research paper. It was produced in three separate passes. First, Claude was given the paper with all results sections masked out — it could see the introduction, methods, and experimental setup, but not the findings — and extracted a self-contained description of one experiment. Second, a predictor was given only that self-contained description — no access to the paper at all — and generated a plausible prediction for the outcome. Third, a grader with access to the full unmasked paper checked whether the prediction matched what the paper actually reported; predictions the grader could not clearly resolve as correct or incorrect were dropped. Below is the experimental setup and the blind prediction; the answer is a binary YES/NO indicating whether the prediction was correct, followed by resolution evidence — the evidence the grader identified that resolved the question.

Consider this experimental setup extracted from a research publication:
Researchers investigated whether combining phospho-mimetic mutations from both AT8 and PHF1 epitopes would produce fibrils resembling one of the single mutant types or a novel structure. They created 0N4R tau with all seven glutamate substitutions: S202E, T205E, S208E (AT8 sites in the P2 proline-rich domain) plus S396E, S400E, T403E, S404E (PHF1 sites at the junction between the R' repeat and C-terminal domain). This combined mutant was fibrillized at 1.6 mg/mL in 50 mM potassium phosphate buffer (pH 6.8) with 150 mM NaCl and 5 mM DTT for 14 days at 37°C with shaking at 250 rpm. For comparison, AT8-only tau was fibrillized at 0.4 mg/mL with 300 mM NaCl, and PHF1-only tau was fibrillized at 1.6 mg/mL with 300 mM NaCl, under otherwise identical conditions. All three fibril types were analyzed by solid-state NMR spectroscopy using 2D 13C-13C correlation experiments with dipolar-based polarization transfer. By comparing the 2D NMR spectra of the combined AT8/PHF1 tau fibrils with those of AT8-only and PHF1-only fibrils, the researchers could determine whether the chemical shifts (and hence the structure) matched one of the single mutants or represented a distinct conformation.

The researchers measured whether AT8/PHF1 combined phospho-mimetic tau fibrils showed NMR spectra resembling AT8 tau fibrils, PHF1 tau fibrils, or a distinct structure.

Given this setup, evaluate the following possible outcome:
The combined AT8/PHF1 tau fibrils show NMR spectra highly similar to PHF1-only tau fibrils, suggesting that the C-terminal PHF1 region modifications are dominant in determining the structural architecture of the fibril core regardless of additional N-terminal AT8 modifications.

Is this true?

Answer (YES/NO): YES